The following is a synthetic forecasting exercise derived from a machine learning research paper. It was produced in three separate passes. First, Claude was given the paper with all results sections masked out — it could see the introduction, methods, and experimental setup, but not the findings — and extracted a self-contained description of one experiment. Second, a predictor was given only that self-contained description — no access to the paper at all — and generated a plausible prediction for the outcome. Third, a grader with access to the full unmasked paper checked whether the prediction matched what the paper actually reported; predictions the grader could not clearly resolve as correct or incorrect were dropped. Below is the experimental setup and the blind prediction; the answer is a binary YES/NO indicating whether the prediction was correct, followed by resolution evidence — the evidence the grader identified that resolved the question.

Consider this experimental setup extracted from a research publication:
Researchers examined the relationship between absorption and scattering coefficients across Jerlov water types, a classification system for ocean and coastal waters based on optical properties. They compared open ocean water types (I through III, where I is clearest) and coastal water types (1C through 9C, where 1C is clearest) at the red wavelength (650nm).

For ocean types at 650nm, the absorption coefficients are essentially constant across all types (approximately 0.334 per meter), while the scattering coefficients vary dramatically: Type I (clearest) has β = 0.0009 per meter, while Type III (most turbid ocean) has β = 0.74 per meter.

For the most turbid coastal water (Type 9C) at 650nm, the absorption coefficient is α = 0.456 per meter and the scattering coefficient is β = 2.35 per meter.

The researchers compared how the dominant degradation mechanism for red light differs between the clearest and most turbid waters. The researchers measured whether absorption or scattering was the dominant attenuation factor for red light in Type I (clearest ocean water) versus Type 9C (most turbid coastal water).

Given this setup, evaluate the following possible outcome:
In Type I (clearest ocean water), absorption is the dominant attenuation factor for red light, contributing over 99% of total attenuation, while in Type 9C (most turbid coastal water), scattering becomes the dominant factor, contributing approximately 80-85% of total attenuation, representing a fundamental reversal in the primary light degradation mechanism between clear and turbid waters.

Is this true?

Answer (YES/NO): YES